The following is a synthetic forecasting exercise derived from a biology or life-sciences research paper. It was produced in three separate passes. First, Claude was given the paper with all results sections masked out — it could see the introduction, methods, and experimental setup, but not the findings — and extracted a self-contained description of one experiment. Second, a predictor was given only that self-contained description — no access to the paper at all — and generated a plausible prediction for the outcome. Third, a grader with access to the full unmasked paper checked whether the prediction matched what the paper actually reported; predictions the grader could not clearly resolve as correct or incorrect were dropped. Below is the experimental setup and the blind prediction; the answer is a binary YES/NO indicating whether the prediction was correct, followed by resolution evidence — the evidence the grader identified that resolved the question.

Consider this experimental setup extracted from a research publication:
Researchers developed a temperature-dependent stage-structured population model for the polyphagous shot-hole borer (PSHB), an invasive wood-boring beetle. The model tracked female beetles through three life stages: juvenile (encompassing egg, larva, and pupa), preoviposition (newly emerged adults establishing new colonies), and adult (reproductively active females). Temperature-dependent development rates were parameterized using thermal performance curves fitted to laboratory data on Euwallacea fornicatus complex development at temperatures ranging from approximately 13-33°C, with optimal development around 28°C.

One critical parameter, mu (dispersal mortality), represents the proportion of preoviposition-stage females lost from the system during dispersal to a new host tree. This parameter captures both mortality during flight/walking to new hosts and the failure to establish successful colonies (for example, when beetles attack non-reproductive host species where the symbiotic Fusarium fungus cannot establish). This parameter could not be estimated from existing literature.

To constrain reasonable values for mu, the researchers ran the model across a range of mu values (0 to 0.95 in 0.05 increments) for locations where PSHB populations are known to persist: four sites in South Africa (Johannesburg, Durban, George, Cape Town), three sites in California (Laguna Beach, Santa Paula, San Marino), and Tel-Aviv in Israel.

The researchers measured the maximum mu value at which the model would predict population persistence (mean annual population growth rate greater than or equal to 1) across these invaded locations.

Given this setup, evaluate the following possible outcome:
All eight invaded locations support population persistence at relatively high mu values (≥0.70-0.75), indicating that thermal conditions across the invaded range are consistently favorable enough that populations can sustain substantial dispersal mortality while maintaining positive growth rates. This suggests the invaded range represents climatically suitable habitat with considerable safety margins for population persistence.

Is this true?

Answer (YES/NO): NO